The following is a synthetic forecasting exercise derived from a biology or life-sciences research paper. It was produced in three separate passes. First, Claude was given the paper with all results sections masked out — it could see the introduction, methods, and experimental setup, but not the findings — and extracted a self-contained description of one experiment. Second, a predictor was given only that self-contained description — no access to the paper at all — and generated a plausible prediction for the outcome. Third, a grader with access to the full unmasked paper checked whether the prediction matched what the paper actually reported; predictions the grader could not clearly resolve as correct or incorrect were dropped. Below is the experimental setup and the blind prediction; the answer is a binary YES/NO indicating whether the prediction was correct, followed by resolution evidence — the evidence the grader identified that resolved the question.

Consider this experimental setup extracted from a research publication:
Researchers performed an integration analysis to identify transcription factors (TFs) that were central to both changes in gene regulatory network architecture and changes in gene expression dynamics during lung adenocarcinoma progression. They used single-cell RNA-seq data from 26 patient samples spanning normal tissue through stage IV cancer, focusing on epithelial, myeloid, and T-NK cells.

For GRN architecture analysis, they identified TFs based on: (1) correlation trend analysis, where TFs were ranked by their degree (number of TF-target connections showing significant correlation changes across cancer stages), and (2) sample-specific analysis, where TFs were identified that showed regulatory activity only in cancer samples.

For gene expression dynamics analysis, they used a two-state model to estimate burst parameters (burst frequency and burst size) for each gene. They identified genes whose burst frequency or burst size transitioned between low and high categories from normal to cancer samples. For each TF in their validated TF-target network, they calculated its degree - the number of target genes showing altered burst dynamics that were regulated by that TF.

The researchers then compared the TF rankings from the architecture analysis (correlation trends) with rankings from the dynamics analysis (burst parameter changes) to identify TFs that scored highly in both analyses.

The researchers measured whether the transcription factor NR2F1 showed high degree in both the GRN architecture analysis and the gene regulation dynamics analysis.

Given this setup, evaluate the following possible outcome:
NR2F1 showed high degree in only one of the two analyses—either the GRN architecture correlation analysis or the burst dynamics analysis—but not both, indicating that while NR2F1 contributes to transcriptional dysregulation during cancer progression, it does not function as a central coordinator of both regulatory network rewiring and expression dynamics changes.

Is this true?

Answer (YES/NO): NO